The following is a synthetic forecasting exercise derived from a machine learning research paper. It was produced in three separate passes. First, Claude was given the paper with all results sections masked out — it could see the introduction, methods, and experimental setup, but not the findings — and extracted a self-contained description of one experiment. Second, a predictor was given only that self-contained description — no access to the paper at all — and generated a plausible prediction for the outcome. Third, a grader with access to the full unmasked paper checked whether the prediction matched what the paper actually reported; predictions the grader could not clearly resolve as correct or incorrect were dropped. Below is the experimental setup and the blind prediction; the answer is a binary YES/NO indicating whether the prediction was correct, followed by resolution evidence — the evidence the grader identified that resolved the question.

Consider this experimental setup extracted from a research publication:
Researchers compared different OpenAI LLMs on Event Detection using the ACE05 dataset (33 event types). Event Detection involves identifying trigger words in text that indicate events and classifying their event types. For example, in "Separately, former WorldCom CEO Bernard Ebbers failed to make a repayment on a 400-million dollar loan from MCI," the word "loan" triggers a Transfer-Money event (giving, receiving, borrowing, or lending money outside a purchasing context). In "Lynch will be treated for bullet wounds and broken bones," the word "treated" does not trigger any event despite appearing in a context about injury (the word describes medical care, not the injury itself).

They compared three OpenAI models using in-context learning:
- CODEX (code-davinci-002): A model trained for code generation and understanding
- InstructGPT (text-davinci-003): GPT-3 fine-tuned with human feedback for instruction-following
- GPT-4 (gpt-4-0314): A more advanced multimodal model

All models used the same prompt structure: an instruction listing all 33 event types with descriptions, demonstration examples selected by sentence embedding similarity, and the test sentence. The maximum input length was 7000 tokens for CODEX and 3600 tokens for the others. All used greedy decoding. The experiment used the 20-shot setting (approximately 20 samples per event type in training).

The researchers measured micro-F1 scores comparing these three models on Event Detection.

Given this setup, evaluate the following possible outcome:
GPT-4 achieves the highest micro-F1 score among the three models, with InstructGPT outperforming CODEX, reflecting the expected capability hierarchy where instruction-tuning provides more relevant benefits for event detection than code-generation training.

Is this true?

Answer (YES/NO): YES